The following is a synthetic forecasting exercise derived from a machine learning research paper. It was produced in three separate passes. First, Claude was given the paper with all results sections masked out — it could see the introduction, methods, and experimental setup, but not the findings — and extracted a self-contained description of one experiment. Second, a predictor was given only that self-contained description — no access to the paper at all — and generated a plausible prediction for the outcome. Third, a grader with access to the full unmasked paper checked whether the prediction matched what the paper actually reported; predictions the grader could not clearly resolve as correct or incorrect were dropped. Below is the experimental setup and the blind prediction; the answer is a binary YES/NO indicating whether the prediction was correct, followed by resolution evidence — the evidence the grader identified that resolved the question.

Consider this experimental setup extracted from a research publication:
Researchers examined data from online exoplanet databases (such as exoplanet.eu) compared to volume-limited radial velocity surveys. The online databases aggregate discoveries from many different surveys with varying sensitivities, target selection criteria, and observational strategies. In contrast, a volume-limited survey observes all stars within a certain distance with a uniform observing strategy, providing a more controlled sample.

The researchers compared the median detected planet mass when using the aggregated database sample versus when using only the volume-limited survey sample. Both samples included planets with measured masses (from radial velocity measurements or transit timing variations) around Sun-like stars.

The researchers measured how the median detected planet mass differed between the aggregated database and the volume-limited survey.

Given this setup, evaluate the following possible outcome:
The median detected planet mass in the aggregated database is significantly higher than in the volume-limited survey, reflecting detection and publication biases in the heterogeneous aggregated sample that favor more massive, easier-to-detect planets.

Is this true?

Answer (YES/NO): YES